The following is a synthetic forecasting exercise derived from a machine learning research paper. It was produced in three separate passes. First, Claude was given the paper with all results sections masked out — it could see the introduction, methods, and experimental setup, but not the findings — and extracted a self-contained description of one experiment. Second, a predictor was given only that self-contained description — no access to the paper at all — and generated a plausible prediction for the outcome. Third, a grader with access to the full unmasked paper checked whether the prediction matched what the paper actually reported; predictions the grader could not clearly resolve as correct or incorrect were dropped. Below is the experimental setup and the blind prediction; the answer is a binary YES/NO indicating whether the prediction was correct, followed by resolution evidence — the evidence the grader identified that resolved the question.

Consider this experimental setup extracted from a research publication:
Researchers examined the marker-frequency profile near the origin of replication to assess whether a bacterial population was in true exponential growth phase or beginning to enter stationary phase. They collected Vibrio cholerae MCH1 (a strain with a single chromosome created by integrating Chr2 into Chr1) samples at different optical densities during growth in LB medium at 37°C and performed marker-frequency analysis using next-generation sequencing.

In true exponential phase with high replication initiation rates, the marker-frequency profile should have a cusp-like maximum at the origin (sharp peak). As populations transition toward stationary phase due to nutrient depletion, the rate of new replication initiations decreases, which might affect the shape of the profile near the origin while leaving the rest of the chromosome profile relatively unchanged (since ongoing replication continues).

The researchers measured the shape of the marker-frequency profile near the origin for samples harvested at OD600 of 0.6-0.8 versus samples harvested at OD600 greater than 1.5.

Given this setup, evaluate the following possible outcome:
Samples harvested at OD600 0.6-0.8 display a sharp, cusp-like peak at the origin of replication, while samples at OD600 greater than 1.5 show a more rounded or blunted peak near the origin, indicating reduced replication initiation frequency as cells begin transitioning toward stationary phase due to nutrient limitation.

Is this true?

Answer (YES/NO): YES